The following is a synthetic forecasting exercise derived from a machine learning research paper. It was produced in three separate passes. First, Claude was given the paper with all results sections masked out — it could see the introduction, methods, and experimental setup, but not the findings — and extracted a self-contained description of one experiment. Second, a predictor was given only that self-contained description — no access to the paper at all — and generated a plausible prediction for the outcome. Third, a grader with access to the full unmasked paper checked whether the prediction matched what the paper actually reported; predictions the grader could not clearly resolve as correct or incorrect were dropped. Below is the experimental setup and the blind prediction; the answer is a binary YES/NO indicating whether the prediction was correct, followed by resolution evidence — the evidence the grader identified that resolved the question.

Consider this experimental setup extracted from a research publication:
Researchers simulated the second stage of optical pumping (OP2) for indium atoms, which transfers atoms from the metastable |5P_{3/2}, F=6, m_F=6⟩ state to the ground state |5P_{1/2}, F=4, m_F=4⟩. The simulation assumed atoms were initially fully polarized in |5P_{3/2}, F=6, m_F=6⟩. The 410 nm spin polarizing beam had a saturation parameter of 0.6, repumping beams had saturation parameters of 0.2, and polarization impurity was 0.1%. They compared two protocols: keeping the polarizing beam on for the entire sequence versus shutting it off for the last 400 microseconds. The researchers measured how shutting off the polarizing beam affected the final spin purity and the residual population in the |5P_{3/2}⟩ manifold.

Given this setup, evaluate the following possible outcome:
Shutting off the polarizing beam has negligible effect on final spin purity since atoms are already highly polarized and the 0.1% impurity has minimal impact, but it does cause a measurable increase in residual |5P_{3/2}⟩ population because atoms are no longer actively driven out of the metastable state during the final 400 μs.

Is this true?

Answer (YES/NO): NO